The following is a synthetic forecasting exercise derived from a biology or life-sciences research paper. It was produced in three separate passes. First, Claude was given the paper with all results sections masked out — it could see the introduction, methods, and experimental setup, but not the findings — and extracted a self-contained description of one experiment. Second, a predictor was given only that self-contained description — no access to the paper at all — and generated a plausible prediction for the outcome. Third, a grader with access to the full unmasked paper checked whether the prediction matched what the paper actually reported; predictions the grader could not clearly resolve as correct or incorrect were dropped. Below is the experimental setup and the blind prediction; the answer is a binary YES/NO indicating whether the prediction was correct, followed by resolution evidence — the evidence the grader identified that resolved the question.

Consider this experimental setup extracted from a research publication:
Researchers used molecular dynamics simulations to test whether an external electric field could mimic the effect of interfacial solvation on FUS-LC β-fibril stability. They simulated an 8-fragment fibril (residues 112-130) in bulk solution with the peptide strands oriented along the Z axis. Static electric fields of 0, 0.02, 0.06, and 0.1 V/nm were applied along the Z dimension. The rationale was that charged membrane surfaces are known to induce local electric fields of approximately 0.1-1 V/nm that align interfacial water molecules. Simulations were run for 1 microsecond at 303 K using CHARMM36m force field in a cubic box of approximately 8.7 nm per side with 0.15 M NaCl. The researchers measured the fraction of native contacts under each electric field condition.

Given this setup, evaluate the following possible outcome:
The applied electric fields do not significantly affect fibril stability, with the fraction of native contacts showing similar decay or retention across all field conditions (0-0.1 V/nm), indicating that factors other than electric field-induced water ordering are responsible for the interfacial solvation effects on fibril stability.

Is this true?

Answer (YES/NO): NO